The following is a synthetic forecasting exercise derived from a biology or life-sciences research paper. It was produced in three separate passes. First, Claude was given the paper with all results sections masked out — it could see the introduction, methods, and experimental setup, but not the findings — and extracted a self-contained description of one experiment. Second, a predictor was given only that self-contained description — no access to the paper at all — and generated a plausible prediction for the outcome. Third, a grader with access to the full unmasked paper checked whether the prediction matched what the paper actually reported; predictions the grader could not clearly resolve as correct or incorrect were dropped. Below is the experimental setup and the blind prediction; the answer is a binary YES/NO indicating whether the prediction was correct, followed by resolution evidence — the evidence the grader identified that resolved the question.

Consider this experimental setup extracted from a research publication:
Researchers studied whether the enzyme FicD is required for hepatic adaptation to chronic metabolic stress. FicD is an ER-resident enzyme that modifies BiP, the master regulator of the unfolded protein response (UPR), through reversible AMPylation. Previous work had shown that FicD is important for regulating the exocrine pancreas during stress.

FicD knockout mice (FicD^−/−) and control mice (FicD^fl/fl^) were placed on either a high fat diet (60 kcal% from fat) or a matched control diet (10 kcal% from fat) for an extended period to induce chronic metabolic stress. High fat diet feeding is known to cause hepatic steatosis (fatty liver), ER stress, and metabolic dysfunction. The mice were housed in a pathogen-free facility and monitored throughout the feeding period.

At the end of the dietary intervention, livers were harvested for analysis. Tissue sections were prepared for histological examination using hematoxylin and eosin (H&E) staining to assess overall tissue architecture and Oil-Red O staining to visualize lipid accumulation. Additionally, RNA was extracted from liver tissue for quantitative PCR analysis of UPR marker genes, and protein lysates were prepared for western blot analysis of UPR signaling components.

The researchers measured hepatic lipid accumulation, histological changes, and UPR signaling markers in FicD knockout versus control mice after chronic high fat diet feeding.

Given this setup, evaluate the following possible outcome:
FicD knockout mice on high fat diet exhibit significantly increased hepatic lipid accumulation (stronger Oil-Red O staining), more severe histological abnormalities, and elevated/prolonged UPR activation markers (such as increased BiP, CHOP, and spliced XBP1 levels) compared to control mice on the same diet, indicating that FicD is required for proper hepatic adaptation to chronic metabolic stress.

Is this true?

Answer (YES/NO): NO